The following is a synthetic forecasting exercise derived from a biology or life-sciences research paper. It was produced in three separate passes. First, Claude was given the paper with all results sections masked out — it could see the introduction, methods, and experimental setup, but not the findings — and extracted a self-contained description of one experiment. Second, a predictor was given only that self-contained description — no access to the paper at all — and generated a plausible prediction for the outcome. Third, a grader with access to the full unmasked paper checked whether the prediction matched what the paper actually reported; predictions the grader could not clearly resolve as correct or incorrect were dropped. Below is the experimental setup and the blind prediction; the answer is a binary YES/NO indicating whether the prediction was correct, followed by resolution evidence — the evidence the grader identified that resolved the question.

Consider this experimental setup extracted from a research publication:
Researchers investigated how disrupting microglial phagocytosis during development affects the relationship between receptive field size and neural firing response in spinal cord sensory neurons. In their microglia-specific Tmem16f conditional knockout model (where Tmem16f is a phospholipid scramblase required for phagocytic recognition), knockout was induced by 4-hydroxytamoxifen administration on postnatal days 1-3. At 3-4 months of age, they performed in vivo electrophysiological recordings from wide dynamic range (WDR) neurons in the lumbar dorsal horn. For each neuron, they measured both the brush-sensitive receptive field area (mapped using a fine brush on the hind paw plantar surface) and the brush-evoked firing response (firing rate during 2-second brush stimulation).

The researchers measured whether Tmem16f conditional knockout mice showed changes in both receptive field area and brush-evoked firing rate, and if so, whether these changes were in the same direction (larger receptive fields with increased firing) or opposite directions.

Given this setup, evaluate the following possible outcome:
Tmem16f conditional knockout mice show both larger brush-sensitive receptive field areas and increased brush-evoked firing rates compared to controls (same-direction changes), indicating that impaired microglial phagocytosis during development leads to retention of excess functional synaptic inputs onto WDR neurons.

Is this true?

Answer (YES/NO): NO